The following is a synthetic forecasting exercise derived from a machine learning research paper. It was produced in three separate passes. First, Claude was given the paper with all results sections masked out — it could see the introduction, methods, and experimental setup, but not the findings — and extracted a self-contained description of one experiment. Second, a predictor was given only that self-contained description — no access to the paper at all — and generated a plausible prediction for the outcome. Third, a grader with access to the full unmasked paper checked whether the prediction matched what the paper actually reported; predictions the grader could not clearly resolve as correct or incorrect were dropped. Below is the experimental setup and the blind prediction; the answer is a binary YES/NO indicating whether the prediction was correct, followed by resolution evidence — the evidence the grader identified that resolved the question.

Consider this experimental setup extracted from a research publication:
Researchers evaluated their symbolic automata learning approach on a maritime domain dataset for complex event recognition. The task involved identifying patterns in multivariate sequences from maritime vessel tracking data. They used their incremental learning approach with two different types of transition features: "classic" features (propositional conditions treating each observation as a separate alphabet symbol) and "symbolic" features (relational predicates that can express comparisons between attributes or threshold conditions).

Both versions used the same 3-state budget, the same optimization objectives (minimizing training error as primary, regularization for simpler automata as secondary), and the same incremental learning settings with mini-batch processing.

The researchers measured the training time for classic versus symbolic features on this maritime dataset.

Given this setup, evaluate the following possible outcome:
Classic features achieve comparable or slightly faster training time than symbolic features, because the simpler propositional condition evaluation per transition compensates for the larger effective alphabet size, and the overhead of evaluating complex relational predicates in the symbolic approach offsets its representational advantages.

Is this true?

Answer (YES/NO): NO